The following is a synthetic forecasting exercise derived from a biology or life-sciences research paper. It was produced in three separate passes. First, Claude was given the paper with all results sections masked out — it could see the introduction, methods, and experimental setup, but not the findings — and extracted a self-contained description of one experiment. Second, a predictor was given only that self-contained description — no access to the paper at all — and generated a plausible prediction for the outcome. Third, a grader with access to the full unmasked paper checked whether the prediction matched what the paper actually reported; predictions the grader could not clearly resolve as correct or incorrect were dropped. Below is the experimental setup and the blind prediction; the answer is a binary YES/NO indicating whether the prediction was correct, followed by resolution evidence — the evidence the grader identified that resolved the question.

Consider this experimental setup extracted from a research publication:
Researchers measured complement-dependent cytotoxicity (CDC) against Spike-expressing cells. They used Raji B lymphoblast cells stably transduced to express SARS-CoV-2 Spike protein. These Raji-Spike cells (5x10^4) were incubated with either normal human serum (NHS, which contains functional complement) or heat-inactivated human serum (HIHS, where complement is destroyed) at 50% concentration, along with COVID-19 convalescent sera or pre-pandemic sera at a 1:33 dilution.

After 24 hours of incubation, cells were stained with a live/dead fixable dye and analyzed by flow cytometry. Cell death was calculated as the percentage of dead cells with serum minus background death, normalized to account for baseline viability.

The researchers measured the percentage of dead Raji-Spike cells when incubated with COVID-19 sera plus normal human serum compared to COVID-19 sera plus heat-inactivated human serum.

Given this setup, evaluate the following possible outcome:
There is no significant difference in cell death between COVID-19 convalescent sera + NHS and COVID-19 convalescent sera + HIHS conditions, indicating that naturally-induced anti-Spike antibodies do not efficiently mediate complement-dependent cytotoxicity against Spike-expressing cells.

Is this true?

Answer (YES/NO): NO